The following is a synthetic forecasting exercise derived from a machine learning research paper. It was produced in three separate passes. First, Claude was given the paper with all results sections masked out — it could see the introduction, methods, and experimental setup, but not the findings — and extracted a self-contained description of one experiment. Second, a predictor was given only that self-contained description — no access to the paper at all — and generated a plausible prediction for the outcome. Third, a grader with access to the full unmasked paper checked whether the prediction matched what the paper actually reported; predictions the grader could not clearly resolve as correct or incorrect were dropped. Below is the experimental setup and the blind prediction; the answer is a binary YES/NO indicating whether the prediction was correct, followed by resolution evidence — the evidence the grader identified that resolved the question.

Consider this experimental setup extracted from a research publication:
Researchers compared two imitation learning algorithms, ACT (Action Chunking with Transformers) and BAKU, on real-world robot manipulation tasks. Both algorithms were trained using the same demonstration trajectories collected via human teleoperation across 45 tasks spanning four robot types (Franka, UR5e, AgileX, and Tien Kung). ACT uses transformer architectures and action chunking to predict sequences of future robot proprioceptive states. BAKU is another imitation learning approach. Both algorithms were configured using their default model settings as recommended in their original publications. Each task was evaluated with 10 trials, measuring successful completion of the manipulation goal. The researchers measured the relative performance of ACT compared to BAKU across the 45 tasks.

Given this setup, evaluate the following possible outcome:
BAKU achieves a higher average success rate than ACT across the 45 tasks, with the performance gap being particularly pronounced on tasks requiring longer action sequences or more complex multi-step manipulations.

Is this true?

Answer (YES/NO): NO